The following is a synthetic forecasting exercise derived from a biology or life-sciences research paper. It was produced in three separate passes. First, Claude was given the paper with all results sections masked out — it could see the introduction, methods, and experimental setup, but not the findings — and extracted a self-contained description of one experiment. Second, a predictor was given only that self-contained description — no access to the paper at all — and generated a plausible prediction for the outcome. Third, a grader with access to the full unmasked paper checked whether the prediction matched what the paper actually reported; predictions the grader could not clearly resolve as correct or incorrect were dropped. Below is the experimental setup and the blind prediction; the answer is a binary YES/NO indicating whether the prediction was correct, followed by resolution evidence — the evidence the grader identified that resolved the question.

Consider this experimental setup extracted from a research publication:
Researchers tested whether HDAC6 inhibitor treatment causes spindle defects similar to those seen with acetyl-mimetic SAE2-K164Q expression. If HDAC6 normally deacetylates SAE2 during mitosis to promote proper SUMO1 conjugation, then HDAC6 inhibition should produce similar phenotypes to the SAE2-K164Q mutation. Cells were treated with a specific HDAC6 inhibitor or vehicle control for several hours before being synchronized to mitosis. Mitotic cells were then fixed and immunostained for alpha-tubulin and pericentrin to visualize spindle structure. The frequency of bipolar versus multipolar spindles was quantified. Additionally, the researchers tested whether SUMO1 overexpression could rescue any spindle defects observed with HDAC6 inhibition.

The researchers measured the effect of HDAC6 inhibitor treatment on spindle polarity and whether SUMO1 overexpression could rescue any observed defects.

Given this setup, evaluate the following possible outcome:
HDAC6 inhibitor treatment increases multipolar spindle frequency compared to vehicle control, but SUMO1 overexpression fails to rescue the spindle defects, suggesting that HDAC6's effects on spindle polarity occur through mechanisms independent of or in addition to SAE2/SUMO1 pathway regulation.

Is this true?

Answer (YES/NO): NO